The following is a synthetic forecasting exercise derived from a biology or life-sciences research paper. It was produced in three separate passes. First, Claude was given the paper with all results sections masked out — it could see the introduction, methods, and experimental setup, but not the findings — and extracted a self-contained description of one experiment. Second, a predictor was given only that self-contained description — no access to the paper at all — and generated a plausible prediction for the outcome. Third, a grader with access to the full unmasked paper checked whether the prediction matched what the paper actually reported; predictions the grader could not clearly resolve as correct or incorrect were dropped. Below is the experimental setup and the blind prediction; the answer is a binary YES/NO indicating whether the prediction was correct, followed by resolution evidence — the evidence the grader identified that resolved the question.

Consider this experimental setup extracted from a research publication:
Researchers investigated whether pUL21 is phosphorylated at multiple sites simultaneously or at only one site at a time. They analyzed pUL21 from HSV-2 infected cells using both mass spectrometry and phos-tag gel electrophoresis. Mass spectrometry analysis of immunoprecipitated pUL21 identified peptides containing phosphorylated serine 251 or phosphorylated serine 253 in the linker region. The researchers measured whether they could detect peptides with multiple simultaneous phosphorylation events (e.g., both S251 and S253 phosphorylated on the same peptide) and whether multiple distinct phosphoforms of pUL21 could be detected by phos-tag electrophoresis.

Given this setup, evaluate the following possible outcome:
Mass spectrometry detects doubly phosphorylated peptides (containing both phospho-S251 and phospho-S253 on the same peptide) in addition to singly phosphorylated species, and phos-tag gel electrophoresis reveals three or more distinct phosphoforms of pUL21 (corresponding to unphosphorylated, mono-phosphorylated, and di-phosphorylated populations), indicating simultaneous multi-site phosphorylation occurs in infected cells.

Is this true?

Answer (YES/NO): NO